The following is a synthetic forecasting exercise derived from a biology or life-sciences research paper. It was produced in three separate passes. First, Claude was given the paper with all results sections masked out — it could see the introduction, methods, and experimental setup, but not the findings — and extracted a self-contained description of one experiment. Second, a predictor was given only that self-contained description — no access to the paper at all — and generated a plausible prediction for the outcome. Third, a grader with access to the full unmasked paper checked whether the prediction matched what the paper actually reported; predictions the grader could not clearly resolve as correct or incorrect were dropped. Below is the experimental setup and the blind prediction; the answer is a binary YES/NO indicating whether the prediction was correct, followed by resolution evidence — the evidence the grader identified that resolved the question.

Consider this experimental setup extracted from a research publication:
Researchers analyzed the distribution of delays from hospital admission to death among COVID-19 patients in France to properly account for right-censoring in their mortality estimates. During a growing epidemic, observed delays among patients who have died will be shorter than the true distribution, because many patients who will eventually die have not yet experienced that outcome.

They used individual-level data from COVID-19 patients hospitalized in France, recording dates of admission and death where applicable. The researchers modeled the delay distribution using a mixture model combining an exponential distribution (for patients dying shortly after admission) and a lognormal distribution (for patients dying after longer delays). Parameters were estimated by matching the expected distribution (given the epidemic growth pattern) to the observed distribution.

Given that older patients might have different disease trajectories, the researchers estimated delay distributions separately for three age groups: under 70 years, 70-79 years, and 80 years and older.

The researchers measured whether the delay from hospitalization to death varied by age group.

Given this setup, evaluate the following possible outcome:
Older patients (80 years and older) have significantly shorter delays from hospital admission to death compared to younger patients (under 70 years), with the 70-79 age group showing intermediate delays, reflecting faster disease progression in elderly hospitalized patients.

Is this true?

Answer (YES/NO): NO